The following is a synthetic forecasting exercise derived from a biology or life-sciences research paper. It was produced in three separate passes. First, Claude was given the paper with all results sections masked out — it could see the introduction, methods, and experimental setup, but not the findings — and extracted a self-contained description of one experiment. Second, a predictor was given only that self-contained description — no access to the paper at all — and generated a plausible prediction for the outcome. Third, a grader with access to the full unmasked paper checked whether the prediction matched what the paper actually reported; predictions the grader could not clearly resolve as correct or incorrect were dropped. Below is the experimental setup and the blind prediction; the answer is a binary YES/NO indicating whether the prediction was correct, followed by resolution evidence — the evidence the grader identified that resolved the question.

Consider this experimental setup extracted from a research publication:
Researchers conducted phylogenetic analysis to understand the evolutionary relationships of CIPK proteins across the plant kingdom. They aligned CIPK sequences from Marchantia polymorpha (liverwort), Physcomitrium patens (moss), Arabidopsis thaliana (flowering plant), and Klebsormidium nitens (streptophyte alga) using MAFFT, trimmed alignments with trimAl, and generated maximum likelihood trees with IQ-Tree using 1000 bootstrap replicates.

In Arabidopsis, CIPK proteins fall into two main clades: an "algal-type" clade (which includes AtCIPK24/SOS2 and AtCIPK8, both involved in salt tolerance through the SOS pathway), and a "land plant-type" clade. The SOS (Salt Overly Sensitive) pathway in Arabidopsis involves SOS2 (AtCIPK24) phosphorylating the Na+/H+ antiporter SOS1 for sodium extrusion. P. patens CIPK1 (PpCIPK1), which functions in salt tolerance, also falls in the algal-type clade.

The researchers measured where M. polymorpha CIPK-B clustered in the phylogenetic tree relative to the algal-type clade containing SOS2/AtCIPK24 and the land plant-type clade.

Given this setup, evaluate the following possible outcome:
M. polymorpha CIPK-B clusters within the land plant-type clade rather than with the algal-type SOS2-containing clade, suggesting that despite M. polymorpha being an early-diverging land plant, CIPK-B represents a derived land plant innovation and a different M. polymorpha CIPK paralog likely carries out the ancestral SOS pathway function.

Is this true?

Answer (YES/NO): NO